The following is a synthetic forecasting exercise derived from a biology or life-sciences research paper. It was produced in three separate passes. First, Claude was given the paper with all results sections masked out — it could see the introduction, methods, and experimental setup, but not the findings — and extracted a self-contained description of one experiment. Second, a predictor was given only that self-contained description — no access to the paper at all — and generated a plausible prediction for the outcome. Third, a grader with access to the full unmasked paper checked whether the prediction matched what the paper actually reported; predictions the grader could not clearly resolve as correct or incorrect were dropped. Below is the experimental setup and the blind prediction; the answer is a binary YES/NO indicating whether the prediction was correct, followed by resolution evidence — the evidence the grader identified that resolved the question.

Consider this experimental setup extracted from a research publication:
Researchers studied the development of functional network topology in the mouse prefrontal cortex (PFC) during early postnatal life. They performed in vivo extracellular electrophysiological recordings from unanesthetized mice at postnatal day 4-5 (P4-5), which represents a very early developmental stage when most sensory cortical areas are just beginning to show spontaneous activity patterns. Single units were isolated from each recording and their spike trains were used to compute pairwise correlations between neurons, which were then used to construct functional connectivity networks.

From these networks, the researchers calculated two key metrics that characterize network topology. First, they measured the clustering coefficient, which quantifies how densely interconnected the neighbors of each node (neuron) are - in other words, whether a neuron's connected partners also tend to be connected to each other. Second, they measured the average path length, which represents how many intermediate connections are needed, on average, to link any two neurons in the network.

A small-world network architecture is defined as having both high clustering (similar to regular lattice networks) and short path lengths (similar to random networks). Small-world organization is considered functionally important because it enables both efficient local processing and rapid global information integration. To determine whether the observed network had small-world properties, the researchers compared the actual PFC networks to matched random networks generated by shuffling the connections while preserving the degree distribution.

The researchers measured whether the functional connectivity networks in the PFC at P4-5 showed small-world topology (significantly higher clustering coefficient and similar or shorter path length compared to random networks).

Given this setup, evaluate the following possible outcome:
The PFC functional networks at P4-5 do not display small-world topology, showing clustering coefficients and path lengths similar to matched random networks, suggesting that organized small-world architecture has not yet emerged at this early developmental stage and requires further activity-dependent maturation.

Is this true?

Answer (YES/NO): NO